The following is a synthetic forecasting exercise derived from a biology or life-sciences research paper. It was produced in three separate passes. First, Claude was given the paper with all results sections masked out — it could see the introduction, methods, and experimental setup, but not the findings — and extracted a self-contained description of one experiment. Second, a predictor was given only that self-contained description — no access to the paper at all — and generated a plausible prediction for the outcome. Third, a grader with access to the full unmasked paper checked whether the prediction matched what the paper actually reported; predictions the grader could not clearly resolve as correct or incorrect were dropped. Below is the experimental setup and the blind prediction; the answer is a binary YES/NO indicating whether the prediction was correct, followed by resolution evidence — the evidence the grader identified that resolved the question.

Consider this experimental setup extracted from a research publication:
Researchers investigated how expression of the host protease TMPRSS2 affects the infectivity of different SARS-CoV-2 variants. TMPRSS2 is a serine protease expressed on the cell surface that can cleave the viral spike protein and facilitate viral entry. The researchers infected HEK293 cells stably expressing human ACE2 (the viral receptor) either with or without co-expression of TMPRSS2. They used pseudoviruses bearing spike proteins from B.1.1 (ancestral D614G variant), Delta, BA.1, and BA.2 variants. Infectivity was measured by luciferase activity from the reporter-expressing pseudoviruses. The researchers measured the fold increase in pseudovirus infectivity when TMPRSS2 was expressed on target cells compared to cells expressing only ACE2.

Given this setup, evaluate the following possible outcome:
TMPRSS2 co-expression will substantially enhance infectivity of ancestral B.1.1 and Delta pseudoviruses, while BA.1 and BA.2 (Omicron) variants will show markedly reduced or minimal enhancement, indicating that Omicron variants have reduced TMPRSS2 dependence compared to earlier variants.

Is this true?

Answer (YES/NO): YES